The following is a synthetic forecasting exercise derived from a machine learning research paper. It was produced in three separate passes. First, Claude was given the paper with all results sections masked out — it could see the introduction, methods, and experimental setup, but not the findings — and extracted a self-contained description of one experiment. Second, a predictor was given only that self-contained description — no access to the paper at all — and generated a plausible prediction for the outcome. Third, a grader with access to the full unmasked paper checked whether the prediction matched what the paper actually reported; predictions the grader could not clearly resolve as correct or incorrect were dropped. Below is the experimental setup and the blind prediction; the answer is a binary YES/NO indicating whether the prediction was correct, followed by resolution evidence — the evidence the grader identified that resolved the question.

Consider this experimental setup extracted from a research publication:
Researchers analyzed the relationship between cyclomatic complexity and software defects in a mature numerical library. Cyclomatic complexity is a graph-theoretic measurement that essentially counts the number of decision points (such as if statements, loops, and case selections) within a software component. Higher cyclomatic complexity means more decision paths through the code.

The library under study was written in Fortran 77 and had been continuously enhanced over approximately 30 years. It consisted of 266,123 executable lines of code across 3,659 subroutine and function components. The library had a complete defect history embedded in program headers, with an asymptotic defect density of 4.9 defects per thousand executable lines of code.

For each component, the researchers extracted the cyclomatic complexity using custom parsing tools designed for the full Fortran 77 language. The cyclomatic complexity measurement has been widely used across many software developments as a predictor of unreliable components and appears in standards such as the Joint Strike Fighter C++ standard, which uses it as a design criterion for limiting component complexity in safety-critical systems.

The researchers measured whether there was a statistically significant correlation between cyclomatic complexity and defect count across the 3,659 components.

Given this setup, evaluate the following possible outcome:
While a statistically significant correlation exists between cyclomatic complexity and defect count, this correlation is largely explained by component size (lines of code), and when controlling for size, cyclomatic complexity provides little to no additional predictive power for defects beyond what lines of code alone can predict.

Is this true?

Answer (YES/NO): YES